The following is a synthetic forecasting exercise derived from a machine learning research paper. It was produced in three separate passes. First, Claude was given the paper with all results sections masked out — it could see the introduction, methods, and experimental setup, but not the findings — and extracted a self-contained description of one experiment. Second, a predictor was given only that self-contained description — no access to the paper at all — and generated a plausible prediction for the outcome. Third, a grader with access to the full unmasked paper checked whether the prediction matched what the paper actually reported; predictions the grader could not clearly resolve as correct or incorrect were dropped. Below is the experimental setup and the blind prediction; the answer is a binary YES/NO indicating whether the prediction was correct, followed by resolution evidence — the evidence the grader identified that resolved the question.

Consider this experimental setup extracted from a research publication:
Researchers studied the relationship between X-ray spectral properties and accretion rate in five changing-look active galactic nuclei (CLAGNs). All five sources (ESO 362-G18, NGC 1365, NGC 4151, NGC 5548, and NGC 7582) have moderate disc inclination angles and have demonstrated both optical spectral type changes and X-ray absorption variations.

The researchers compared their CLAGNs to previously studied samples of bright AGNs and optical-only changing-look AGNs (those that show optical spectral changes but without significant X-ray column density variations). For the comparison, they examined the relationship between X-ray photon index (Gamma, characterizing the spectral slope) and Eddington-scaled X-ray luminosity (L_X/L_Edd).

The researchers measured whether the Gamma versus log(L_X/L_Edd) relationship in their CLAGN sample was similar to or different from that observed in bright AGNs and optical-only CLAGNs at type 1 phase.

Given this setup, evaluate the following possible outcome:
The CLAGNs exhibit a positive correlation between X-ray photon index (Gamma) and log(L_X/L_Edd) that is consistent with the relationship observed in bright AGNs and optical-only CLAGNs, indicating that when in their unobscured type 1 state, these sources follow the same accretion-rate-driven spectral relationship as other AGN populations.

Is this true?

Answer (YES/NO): YES